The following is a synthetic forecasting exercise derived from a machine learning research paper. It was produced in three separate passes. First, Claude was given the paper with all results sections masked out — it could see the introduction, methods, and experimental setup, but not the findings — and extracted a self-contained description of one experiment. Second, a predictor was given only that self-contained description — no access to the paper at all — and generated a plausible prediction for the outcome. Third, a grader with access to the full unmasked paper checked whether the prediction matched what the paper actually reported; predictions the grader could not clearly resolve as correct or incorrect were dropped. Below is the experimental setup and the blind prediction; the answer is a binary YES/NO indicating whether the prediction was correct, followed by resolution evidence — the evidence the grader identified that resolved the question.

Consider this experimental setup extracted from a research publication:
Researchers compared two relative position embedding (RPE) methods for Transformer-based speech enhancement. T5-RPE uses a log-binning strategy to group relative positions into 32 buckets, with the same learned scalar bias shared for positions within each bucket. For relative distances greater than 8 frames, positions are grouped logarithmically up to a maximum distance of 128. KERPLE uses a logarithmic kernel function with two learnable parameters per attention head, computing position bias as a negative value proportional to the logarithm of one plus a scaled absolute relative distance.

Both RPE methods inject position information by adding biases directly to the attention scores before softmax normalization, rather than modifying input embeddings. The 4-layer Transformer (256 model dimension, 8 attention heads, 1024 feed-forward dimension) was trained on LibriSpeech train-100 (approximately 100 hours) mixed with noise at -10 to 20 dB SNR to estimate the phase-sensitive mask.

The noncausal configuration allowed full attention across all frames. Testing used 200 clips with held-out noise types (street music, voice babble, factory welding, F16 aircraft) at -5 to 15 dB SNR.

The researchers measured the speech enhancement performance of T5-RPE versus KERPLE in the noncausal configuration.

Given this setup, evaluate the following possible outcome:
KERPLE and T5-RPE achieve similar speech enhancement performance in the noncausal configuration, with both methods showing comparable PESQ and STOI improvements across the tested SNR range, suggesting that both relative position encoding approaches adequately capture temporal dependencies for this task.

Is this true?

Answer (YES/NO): NO